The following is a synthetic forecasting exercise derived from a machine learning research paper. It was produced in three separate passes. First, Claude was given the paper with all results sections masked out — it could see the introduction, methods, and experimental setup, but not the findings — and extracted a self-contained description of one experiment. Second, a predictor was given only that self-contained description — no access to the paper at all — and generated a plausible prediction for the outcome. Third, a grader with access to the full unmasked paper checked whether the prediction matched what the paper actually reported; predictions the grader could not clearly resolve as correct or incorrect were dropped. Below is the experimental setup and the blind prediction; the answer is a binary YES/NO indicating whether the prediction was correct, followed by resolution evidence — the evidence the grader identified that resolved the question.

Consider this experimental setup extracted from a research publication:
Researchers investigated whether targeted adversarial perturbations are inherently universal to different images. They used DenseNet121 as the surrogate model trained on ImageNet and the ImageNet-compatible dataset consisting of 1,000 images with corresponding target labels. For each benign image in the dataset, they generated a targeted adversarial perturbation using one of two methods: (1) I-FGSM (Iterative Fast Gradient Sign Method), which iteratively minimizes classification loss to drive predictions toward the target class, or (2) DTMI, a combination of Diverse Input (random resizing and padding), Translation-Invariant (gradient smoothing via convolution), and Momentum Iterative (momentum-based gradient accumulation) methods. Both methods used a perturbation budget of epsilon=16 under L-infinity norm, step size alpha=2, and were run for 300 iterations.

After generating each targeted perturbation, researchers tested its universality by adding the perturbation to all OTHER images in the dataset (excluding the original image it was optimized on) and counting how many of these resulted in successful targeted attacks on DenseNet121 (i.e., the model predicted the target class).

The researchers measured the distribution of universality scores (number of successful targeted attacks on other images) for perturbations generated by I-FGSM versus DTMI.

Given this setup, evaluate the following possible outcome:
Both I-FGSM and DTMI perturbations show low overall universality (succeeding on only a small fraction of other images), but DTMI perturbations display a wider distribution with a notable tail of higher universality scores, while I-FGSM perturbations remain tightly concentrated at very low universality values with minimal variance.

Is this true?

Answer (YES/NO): NO